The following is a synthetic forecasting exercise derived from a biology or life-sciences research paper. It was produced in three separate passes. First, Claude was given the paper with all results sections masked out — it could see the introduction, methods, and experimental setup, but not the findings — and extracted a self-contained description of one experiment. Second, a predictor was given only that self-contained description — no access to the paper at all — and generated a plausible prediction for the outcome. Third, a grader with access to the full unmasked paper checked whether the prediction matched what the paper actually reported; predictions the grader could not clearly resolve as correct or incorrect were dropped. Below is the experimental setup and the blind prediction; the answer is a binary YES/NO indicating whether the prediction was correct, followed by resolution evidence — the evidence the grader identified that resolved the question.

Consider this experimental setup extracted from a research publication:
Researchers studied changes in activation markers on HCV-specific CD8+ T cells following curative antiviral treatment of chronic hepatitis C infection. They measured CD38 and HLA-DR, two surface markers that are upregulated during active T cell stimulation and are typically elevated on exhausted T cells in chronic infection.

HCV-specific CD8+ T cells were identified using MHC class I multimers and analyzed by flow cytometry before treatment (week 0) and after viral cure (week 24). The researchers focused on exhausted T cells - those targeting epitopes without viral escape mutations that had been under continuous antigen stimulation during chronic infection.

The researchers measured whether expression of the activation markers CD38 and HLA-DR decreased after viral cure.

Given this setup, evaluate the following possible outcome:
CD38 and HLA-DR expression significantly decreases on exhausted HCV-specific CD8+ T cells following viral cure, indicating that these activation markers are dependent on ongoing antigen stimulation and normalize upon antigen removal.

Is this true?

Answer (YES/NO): YES